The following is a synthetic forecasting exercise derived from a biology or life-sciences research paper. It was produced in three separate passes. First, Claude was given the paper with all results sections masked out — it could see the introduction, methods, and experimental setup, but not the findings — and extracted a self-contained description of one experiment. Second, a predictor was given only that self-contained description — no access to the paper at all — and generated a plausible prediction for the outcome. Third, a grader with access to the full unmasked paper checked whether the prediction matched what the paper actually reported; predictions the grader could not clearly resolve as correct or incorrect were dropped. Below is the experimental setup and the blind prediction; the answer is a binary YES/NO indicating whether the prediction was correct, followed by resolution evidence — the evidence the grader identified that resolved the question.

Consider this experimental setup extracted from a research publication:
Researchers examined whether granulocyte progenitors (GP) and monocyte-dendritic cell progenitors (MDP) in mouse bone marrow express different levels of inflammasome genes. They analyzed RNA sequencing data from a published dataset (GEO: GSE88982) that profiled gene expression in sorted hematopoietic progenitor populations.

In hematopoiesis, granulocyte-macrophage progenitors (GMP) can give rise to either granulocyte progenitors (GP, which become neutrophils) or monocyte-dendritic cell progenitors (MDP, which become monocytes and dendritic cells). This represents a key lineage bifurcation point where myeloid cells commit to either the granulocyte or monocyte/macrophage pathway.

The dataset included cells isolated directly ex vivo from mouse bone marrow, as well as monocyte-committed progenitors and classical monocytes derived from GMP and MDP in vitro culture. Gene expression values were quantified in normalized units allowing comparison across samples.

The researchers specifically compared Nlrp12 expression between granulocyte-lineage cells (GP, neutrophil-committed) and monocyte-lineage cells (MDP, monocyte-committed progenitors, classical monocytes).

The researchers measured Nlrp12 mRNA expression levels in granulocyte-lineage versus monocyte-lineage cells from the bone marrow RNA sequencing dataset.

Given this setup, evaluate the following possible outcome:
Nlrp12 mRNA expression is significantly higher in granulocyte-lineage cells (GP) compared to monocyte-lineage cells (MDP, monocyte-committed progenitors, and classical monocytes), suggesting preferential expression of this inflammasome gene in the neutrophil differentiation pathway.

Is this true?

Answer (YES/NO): YES